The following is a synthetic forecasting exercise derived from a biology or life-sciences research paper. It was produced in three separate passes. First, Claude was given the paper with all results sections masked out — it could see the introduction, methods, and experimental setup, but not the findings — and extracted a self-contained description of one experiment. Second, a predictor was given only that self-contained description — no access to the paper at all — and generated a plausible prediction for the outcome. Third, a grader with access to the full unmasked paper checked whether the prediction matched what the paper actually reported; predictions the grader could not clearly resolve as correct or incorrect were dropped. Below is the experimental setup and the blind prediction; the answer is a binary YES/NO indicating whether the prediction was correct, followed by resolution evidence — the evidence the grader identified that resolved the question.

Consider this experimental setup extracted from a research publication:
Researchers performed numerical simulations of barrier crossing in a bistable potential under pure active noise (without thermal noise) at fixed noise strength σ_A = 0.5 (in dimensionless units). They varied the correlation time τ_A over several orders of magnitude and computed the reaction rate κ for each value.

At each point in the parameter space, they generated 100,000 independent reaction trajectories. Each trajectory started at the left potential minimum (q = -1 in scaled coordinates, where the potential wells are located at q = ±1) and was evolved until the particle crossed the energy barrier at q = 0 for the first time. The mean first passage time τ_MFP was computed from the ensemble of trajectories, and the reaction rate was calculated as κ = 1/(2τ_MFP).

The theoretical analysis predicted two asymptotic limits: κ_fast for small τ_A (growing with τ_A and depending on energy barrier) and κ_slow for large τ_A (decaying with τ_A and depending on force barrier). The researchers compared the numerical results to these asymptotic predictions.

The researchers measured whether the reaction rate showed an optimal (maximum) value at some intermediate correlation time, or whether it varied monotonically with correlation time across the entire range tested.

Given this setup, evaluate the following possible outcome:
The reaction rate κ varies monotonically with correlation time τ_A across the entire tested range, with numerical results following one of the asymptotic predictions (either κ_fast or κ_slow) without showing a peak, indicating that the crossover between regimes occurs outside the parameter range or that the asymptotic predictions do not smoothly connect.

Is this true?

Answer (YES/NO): NO